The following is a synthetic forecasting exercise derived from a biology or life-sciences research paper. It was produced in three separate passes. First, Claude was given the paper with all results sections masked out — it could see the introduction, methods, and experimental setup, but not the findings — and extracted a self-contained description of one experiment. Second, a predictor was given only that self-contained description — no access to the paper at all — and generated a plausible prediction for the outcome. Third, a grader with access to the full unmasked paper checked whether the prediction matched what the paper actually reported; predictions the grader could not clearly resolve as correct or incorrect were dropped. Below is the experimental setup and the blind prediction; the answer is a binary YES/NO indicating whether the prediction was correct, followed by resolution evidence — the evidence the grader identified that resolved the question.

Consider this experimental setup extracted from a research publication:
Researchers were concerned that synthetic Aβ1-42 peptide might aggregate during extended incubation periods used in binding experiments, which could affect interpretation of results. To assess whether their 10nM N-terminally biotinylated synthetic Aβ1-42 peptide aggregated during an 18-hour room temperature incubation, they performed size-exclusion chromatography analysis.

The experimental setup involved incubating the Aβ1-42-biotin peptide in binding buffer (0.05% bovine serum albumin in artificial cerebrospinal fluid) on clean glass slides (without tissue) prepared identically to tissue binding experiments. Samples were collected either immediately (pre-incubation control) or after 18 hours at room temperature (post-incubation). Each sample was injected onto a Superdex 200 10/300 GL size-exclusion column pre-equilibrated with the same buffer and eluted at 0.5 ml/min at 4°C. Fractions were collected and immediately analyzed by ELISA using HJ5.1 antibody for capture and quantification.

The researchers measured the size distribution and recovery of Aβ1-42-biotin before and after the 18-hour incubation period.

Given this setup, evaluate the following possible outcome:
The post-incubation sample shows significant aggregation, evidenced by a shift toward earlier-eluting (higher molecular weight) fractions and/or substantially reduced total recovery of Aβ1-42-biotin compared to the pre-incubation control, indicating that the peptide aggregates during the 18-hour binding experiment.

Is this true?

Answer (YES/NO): NO